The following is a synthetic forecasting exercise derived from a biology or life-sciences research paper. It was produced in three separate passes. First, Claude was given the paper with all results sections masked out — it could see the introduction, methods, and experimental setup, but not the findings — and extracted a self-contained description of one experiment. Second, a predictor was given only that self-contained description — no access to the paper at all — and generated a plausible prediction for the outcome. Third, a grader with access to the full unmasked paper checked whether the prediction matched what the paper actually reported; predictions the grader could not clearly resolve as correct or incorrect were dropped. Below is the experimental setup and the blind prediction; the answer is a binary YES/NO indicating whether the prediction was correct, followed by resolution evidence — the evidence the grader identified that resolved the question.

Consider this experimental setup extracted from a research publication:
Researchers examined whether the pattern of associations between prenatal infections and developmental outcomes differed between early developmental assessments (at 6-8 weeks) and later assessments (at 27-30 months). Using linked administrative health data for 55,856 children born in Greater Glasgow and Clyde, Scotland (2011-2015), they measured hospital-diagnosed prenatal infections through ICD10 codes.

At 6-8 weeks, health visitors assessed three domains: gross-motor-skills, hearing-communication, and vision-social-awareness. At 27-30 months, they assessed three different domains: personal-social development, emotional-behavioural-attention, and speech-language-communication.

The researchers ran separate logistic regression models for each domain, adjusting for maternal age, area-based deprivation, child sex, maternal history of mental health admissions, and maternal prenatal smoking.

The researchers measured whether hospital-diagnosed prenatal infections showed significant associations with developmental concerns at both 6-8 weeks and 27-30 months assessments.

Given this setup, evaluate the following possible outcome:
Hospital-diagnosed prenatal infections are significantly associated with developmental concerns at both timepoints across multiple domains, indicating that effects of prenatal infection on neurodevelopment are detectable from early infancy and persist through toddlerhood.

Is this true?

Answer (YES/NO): YES